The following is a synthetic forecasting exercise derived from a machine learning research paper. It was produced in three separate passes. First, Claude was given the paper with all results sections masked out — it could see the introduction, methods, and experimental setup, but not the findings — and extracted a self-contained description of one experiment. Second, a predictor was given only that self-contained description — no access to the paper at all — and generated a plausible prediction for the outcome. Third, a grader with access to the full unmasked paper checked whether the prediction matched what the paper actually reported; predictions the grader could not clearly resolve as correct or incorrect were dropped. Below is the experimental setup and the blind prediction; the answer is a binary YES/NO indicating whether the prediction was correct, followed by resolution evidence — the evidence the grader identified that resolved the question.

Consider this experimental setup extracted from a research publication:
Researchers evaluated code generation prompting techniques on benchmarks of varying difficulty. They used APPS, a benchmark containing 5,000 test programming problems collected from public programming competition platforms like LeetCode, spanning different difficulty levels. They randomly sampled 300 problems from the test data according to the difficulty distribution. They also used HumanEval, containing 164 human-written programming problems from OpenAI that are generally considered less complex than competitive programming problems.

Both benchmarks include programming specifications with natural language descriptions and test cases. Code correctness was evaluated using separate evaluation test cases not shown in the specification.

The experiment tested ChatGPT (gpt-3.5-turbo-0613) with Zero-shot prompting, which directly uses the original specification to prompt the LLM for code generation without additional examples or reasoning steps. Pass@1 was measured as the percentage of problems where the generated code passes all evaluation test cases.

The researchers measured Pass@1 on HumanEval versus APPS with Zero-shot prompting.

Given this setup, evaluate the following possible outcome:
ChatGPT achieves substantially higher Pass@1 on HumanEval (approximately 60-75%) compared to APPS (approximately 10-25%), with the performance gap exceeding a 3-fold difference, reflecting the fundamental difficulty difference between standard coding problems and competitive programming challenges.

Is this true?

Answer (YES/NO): YES